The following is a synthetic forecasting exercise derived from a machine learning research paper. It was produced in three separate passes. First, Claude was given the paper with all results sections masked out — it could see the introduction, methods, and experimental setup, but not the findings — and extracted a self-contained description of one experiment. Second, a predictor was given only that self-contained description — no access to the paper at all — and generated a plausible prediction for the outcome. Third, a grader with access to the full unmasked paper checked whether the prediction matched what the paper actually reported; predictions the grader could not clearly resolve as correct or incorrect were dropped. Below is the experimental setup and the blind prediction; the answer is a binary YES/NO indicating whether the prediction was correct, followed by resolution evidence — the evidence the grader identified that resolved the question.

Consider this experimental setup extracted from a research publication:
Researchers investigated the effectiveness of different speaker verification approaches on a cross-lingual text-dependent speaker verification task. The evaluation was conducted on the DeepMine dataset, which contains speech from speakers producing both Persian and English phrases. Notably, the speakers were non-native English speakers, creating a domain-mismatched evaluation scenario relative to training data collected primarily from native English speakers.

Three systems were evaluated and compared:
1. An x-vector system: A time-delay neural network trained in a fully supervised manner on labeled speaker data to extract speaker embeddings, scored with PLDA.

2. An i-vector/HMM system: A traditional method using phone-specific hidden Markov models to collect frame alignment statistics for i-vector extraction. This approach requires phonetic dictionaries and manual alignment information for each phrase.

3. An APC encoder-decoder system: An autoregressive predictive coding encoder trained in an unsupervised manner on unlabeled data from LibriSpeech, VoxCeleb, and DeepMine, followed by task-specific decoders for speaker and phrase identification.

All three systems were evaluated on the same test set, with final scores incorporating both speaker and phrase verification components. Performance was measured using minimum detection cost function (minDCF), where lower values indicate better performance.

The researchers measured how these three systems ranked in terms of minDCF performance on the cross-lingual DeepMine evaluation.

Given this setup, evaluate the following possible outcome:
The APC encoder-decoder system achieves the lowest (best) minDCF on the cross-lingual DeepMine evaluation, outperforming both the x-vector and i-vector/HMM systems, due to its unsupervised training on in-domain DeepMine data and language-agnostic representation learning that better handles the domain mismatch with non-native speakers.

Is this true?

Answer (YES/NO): NO